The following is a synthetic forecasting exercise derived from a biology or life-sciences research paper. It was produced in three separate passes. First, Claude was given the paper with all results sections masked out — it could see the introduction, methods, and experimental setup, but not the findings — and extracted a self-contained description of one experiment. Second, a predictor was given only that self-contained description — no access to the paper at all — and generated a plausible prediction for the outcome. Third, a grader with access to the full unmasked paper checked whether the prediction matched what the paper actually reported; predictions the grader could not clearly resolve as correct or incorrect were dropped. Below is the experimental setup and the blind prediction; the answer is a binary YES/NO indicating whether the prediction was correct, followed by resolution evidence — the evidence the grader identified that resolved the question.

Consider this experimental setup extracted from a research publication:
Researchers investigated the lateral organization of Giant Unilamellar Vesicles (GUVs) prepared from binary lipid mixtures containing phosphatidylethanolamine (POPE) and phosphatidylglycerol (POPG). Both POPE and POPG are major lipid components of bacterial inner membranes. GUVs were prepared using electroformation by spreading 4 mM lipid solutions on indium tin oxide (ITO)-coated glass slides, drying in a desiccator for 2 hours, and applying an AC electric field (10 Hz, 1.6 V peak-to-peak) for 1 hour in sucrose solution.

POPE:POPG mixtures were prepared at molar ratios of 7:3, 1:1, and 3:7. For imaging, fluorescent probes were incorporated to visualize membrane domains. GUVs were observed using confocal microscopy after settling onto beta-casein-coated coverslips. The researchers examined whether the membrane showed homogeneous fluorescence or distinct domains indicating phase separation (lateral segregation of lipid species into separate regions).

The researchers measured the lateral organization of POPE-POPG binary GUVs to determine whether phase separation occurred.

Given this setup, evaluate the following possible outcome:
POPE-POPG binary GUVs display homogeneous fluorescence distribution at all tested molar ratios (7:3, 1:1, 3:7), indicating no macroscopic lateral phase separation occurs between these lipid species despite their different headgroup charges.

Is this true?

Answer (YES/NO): YES